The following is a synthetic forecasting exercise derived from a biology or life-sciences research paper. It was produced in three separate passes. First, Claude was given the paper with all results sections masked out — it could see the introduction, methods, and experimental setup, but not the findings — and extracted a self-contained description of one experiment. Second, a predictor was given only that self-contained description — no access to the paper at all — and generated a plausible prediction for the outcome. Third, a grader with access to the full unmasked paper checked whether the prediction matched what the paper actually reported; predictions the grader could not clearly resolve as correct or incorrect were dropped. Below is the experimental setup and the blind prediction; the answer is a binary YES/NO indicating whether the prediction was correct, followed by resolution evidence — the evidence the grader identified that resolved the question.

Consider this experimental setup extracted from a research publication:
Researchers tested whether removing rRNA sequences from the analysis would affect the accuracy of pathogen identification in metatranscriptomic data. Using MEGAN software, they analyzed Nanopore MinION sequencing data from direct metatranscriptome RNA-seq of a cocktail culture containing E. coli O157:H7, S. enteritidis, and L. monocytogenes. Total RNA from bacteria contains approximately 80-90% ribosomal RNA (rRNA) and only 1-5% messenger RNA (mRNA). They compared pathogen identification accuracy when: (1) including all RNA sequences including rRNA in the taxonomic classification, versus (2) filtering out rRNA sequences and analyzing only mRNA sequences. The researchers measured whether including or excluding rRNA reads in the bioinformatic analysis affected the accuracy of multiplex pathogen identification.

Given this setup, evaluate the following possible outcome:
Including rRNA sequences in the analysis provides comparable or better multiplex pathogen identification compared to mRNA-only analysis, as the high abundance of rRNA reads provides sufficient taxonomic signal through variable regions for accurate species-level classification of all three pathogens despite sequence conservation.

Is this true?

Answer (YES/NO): NO